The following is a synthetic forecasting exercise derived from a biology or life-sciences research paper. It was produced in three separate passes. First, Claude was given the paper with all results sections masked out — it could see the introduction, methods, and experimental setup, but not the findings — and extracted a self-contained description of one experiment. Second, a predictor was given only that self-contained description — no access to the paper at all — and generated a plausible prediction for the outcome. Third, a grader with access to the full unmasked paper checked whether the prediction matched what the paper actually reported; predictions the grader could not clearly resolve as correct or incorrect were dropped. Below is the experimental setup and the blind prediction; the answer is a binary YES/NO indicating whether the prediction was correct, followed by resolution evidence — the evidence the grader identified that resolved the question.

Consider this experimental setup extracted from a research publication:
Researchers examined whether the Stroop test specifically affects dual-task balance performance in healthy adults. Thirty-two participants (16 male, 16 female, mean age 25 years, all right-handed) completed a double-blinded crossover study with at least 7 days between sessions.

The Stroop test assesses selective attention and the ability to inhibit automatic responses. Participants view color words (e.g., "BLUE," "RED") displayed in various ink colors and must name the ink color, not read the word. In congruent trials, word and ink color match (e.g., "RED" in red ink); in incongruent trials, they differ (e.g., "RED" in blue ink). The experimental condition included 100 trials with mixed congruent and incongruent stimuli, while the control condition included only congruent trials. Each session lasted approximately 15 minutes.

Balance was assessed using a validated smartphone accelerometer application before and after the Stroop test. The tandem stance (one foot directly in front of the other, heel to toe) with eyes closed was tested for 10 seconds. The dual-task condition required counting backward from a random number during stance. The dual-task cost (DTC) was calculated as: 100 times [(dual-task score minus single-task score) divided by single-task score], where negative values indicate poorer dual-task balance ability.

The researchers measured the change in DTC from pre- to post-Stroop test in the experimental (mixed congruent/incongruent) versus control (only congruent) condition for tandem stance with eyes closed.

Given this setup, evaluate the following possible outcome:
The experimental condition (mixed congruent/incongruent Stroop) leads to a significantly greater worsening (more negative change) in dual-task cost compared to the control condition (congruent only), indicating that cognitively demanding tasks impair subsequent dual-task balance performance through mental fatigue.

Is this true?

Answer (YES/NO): NO